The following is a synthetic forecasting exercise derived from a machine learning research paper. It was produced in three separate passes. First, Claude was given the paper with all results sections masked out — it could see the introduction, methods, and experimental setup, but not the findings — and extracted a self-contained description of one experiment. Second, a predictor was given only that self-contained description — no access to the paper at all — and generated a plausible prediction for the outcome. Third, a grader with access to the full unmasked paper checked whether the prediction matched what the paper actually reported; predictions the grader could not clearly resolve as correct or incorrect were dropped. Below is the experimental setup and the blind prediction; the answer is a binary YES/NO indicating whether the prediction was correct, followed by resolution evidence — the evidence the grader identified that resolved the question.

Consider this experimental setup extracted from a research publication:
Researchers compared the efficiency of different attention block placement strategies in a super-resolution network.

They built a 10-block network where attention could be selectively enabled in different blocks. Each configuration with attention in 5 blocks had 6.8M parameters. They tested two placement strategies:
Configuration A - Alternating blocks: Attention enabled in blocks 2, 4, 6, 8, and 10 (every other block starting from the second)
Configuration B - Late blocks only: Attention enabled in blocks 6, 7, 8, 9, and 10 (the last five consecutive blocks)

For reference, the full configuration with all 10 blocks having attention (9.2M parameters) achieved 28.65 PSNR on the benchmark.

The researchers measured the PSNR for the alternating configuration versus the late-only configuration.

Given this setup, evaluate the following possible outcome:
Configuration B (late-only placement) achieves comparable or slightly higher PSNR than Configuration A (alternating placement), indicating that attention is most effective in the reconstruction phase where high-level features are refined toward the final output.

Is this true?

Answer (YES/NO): YES